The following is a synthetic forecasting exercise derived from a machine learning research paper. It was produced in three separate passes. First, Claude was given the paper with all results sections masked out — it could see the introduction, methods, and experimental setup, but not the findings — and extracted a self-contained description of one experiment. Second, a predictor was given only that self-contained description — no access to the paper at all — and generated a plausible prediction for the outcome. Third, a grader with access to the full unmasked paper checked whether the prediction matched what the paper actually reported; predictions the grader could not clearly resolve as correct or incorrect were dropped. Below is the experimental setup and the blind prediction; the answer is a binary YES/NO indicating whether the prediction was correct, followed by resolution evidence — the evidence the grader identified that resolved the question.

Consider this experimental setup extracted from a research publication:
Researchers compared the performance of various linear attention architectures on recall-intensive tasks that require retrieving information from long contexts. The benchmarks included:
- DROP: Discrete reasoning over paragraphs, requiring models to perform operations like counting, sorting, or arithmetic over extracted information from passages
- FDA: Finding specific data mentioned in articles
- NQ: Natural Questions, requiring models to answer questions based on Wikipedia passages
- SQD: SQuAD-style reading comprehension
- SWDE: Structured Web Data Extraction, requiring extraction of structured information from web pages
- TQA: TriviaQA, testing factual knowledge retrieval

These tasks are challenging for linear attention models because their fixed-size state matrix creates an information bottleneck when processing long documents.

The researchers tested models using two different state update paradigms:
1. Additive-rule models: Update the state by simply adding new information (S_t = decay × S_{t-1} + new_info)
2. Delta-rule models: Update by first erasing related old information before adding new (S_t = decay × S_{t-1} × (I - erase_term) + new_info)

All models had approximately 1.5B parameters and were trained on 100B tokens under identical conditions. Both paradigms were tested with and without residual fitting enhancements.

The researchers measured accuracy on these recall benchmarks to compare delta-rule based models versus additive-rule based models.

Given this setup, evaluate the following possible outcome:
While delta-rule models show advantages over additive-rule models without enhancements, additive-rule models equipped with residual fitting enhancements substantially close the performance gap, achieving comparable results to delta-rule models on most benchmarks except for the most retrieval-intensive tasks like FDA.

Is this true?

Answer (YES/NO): NO